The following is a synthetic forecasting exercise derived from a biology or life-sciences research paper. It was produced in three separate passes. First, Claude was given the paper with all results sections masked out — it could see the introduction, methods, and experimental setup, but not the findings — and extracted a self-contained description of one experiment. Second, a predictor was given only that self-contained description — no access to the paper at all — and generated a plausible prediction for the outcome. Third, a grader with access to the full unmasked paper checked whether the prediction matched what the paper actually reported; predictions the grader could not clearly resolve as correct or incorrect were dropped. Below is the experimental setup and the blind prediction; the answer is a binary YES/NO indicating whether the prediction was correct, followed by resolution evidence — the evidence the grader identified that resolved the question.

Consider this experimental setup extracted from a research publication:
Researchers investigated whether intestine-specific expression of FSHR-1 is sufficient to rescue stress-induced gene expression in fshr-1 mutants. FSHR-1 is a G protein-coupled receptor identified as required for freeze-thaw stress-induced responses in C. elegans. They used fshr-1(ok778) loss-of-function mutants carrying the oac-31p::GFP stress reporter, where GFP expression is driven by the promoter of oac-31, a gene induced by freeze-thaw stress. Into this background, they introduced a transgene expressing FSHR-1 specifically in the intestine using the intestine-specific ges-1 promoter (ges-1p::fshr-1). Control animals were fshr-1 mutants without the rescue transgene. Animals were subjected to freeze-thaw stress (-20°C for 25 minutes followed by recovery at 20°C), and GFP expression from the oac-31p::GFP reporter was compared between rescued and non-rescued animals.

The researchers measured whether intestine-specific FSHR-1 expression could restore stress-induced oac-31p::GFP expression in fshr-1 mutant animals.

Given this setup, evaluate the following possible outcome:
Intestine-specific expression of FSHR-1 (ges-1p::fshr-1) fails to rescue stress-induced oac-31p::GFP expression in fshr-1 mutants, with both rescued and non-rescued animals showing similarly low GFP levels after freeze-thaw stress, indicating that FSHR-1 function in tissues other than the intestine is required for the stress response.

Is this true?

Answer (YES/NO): NO